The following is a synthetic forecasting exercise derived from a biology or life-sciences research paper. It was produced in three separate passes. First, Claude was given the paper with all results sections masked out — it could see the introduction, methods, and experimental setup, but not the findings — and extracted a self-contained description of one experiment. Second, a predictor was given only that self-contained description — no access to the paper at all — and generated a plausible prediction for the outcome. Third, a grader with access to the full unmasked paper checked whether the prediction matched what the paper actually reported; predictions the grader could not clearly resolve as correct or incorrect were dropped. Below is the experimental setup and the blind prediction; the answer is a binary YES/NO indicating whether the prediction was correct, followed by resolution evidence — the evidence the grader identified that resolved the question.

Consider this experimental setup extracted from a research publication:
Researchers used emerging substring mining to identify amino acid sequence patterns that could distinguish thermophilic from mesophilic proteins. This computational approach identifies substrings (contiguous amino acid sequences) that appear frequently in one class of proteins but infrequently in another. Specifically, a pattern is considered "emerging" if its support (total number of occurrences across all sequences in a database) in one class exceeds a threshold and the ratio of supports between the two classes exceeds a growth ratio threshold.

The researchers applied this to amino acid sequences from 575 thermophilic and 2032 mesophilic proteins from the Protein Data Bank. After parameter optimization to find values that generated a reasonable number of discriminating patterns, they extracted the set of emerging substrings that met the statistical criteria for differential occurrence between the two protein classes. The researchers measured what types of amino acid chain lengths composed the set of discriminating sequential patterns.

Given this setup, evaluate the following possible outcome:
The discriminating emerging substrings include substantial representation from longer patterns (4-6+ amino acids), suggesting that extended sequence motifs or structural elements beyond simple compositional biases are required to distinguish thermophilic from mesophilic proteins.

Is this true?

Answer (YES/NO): NO